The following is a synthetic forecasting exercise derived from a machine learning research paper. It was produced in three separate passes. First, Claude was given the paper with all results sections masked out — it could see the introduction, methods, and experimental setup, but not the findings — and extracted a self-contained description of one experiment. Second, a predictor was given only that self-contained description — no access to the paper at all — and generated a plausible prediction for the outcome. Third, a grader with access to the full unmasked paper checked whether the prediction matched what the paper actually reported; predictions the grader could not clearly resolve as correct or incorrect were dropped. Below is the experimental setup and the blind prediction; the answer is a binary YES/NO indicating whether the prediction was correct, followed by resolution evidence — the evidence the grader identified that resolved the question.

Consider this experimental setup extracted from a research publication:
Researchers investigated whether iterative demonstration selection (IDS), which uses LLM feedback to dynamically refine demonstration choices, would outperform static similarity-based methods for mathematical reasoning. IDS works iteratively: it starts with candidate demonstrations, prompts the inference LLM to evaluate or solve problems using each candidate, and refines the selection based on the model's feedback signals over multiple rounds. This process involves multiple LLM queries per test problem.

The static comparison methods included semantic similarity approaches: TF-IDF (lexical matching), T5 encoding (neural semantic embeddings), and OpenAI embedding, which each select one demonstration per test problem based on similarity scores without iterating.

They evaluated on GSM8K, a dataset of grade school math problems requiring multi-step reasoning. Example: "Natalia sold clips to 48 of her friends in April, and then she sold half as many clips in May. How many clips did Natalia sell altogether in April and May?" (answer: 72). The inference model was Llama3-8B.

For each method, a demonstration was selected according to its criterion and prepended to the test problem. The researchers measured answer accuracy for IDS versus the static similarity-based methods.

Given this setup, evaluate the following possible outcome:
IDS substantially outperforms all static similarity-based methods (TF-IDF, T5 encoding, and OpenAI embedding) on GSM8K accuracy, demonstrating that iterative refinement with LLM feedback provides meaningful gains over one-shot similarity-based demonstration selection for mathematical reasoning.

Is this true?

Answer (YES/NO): NO